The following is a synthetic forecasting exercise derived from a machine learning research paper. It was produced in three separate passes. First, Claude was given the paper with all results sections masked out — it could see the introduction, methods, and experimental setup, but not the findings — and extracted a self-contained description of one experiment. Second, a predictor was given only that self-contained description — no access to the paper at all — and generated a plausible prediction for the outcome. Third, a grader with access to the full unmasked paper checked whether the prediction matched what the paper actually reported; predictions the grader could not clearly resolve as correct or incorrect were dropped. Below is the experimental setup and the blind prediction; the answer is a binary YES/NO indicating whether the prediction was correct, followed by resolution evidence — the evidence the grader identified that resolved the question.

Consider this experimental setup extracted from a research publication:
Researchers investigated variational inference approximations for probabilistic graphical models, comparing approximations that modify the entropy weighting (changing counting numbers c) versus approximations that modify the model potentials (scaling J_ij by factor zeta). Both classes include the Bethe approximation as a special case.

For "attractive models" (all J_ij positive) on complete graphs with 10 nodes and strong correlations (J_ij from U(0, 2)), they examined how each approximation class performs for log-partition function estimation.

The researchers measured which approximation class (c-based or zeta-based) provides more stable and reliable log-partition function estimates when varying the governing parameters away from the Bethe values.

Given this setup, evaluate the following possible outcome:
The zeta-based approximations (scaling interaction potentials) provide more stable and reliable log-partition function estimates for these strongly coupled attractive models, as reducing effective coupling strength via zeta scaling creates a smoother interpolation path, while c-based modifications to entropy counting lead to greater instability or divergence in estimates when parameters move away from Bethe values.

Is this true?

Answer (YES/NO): NO